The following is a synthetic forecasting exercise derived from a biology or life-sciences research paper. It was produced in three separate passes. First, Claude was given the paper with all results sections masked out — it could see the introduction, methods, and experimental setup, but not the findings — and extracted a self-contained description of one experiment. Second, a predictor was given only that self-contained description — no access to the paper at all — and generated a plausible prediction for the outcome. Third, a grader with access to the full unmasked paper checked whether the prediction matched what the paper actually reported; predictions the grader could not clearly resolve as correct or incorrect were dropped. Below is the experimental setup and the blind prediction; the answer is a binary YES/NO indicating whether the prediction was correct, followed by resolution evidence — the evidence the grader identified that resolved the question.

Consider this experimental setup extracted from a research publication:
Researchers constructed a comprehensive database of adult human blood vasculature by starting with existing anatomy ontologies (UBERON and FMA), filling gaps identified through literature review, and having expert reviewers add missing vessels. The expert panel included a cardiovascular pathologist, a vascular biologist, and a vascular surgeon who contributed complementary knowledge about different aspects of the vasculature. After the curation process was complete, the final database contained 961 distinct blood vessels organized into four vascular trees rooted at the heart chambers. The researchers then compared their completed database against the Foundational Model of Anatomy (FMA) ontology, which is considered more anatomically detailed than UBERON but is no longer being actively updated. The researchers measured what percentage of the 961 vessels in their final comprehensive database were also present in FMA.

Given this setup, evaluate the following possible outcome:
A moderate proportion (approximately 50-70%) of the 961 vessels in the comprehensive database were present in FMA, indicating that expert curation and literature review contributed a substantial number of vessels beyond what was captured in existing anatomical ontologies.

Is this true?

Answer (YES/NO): NO